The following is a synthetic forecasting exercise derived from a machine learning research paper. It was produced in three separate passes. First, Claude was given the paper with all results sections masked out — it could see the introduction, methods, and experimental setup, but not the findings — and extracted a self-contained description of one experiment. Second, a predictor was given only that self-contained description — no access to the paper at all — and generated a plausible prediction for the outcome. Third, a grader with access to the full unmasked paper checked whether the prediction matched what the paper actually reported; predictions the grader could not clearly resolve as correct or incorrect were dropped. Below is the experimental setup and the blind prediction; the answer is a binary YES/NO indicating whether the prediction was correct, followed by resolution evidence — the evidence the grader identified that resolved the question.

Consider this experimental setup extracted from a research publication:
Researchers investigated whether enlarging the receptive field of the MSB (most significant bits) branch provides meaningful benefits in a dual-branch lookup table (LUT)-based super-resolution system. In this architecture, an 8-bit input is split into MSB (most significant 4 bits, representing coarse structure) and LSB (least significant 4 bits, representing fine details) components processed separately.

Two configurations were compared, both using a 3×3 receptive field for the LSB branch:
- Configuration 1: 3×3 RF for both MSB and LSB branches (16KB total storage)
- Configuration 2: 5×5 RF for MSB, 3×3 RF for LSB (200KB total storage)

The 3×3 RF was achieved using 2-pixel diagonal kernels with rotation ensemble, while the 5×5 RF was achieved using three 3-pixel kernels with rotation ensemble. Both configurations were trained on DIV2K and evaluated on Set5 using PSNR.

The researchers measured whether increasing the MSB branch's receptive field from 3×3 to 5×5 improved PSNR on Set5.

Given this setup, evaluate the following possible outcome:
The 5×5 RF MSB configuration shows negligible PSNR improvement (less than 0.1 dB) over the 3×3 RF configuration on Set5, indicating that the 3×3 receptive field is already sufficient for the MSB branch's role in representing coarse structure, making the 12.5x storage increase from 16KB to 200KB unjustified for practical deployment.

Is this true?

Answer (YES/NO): NO